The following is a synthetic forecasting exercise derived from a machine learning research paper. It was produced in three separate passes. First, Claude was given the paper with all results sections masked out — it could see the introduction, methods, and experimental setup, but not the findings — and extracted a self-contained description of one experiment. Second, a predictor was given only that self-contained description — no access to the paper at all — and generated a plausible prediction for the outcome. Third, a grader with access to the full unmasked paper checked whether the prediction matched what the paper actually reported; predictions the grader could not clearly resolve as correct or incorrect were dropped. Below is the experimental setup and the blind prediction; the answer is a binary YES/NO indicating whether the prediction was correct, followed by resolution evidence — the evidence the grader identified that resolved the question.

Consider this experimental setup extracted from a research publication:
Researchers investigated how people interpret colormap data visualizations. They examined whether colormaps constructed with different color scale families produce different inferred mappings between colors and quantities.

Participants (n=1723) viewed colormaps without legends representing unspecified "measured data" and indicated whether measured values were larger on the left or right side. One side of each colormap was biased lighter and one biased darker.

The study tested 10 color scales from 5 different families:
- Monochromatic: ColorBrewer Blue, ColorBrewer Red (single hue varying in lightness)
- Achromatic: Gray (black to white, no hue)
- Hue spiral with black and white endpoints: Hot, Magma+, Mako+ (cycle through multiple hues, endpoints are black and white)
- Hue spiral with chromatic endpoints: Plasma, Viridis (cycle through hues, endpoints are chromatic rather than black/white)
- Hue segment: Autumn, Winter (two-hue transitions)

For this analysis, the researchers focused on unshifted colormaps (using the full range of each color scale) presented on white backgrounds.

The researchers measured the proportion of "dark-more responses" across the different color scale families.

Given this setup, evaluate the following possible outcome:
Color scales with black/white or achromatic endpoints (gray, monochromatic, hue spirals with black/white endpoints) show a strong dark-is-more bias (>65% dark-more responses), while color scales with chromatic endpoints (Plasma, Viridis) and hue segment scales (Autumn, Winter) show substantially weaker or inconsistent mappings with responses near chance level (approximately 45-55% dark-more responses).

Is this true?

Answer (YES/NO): NO